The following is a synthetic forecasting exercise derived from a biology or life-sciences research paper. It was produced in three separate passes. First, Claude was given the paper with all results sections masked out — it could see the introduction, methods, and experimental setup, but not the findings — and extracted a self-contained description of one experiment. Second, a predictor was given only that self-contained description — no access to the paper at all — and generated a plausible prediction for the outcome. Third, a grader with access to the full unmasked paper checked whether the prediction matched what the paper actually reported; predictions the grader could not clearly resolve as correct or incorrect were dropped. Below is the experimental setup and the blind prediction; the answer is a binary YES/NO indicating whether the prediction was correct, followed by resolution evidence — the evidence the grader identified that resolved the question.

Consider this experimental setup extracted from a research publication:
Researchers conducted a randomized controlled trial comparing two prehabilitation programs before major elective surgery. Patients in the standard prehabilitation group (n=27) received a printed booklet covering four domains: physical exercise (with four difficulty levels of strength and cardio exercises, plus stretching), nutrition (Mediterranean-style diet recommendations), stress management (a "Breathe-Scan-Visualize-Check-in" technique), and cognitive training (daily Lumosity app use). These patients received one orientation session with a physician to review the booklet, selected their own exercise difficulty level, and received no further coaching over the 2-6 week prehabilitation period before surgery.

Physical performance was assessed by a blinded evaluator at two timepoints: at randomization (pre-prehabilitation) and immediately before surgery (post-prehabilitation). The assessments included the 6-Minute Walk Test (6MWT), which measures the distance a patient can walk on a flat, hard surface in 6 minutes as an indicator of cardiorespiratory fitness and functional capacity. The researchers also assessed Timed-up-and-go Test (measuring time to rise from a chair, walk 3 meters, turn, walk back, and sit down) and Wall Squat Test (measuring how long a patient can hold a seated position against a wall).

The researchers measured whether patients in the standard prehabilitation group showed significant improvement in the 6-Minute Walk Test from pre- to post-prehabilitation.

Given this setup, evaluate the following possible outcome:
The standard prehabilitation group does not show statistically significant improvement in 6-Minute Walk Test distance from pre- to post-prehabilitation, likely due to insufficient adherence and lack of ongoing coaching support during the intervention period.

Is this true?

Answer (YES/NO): NO